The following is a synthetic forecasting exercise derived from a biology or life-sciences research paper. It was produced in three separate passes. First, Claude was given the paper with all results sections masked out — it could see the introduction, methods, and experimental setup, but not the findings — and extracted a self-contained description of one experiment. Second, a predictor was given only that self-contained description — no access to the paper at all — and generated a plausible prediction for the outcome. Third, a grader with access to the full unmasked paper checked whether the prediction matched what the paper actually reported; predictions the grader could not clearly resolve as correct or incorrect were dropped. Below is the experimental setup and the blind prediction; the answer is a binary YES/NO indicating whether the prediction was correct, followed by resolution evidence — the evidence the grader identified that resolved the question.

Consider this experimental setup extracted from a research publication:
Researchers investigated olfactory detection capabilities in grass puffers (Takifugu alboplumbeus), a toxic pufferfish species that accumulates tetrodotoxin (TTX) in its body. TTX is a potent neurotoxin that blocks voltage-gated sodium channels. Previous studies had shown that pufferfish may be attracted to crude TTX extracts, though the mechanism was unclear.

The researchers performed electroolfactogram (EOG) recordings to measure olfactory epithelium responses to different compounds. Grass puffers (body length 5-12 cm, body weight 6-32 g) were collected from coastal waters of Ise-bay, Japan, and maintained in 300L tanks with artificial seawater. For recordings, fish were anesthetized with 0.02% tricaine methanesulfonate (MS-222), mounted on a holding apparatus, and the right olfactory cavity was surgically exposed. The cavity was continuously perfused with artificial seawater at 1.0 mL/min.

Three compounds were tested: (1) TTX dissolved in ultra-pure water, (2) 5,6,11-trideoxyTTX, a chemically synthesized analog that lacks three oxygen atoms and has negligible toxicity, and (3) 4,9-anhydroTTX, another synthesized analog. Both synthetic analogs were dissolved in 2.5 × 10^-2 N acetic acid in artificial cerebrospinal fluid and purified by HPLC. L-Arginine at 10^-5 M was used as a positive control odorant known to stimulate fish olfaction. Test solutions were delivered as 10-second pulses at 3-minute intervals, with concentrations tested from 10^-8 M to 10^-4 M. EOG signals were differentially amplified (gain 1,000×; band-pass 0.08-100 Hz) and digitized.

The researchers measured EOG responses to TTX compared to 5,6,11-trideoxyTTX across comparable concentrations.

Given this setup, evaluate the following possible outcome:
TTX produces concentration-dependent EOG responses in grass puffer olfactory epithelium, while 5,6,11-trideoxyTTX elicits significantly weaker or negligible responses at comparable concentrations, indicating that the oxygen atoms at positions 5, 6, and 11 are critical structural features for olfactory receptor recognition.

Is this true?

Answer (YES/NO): NO